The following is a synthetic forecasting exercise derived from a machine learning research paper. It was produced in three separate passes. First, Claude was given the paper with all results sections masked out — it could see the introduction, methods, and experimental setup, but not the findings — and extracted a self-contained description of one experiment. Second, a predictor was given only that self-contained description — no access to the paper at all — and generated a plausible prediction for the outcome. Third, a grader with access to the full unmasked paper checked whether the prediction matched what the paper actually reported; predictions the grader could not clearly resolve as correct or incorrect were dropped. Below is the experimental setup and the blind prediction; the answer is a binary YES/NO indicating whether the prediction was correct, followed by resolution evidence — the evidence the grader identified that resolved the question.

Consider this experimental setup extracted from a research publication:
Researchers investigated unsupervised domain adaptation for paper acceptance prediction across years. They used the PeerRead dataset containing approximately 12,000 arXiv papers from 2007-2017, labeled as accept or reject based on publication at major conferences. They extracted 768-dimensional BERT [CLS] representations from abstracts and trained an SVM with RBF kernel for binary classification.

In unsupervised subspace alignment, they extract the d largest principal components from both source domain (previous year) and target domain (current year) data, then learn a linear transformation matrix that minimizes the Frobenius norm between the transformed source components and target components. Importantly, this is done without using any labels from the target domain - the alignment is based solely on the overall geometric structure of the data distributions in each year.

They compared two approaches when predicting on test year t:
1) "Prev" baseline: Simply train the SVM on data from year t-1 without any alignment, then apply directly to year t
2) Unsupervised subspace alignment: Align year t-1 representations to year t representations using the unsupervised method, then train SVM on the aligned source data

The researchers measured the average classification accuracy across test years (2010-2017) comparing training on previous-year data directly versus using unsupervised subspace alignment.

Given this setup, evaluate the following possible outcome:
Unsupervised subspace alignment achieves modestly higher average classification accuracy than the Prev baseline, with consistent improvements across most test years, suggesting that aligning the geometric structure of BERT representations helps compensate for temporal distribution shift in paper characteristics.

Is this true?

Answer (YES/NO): NO